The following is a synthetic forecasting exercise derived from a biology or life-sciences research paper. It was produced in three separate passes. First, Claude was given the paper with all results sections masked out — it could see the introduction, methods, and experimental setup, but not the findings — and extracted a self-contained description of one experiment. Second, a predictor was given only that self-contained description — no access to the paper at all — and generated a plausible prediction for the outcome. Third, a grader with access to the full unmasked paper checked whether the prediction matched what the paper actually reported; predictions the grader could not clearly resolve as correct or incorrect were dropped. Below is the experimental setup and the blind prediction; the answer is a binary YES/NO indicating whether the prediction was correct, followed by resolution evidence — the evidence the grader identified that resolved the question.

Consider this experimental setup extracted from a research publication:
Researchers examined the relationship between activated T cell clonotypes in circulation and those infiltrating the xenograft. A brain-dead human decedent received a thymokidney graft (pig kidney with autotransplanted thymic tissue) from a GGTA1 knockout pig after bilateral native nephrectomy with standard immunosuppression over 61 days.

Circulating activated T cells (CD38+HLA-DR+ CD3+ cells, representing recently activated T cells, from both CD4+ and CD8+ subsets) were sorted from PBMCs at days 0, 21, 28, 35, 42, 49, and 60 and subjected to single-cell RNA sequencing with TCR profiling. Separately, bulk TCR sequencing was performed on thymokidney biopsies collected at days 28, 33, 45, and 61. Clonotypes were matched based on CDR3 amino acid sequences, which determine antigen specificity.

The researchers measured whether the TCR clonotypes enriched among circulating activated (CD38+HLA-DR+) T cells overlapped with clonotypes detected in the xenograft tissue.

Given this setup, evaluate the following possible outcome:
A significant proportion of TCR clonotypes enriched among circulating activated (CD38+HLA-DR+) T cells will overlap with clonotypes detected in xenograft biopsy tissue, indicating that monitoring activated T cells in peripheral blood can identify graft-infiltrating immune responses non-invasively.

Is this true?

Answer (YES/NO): YES